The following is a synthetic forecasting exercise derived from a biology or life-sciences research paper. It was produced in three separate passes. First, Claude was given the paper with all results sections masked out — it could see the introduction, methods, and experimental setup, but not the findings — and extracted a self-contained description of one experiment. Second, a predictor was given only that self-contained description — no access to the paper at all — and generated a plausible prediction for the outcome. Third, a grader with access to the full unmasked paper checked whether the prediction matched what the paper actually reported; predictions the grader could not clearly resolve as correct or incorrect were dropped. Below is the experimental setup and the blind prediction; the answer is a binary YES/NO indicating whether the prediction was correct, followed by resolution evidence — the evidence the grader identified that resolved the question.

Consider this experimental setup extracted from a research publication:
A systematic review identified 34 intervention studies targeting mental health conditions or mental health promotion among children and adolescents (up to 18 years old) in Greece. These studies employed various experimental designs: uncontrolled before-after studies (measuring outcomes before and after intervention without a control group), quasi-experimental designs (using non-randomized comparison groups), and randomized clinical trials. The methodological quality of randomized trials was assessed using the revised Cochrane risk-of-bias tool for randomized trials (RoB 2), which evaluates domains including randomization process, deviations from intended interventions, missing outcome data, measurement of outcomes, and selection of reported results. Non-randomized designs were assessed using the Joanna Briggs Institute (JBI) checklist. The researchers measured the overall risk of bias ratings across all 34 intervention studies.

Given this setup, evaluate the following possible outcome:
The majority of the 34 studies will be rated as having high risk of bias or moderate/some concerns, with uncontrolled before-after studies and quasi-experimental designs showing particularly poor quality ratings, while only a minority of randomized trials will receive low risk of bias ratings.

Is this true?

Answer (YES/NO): NO